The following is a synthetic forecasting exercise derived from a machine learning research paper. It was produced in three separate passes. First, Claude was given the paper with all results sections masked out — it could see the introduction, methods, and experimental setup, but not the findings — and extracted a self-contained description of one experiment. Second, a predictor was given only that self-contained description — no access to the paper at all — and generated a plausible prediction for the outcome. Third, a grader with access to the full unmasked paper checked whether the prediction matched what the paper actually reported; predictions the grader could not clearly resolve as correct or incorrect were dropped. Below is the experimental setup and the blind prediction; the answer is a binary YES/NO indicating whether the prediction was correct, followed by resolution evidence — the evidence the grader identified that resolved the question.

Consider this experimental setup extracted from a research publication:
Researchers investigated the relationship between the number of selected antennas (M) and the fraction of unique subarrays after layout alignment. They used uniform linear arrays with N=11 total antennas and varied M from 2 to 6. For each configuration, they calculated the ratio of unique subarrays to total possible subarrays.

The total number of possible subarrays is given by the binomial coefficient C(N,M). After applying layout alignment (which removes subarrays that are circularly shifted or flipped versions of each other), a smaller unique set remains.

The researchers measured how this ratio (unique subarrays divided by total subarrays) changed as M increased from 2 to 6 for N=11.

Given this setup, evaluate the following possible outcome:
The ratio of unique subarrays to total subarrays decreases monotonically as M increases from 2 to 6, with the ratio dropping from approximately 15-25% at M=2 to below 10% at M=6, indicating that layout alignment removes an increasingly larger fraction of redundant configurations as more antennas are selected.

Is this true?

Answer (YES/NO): NO